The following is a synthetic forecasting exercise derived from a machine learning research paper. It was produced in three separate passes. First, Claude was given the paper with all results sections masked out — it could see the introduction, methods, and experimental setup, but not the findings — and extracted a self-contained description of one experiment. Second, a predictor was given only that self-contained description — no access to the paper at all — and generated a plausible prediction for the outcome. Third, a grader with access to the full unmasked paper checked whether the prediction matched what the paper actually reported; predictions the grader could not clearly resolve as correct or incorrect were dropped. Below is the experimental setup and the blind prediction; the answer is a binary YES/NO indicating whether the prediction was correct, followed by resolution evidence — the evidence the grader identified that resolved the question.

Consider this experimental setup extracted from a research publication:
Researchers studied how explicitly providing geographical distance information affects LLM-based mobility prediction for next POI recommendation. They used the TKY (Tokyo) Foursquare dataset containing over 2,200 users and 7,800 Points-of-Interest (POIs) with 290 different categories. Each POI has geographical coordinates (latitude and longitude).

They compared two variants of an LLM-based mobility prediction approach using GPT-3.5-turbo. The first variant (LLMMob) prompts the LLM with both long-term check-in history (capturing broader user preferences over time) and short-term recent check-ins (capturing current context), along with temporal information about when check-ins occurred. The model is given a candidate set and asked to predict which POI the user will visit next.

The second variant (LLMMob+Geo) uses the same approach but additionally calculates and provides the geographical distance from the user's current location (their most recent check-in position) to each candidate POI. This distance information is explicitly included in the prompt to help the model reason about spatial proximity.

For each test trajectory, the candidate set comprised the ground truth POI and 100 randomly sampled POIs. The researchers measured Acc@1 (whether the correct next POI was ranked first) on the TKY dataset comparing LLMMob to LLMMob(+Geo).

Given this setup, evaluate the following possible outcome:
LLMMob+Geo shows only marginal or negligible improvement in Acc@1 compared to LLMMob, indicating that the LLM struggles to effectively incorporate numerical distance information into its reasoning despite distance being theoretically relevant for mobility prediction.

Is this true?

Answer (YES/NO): NO